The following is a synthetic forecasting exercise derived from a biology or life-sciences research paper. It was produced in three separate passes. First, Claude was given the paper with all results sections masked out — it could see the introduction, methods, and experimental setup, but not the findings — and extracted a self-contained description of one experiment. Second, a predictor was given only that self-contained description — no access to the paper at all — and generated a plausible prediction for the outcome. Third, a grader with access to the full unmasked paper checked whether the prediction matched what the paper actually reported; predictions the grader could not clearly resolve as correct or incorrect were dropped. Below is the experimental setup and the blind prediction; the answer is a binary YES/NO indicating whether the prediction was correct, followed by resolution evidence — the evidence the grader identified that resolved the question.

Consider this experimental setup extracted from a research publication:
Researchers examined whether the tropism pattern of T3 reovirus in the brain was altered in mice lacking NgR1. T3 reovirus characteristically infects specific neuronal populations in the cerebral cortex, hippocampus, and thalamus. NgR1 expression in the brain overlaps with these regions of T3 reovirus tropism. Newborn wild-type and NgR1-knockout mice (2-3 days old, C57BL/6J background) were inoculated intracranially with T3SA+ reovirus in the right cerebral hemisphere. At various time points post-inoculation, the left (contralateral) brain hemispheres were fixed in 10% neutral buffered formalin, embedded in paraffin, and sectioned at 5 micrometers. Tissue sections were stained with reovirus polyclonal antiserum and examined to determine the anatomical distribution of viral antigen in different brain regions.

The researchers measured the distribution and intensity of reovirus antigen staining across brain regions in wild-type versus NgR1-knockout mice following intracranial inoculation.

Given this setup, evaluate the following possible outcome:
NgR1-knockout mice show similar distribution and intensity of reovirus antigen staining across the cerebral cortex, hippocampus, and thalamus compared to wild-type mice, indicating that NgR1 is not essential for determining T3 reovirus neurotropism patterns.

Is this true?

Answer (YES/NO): YES